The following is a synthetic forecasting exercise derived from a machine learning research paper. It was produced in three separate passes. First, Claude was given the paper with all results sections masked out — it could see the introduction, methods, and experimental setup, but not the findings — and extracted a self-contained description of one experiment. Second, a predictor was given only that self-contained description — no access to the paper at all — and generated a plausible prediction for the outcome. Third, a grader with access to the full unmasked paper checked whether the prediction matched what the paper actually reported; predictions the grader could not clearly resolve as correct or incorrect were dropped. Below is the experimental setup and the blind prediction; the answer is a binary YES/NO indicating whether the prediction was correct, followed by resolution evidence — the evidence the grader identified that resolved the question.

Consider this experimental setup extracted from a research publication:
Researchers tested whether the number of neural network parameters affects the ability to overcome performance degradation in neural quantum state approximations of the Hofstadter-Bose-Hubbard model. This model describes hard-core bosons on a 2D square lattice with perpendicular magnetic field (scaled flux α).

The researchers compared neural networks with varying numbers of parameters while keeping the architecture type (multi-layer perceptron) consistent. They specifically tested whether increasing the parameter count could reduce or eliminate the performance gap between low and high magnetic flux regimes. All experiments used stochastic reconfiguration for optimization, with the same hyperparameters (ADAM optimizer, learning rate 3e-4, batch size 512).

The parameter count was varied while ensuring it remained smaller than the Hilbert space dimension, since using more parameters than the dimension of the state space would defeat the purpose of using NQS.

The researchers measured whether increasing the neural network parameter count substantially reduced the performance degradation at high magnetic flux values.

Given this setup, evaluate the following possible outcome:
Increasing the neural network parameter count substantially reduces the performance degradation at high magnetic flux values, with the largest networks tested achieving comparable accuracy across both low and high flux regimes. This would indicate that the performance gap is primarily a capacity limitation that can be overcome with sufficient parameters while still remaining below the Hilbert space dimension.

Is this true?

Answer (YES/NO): NO